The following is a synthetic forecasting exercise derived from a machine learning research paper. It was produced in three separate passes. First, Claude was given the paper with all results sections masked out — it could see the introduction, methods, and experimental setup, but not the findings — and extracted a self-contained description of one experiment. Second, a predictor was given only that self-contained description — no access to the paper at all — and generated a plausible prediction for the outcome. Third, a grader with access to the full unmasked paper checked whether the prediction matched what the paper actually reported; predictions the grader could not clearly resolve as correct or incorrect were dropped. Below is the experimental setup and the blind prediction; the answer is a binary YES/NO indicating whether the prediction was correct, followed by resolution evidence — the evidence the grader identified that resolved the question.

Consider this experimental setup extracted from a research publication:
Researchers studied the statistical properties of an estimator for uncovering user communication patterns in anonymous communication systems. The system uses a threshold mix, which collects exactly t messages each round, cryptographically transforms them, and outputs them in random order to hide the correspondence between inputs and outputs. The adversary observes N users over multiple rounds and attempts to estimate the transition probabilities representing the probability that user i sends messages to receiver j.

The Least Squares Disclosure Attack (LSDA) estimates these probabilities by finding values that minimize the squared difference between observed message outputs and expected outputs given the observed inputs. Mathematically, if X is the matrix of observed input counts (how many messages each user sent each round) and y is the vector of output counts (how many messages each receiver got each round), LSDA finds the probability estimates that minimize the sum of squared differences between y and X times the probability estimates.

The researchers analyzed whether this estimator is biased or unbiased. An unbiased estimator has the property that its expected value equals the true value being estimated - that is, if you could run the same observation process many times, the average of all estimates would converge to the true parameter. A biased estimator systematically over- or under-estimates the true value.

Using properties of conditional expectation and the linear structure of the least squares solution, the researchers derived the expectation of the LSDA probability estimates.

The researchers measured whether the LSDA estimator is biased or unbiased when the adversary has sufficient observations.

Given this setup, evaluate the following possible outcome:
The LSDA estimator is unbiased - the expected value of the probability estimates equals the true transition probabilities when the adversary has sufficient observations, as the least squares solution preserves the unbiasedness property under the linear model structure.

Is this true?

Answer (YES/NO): YES